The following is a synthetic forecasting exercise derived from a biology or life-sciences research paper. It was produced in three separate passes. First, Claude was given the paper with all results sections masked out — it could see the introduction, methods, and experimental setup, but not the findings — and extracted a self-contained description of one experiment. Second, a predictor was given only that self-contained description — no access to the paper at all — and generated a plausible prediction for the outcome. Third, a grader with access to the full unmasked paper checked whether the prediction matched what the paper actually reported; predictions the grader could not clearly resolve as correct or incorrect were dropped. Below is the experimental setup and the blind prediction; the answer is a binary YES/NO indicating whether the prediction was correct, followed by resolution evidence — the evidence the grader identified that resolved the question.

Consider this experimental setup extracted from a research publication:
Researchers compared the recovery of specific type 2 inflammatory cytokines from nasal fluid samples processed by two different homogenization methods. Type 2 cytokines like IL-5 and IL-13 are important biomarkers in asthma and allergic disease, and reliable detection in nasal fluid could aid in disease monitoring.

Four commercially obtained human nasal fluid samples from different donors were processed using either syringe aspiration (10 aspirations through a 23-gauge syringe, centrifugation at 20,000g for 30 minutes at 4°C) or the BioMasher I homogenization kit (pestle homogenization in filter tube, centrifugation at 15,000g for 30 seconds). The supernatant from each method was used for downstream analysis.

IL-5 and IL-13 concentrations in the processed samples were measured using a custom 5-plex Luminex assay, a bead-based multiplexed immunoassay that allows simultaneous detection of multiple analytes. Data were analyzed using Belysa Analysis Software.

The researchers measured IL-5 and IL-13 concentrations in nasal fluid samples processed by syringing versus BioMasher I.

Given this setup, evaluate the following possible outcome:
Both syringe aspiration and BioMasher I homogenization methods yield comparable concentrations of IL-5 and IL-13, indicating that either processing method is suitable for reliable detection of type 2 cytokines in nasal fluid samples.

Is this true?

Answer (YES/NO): NO